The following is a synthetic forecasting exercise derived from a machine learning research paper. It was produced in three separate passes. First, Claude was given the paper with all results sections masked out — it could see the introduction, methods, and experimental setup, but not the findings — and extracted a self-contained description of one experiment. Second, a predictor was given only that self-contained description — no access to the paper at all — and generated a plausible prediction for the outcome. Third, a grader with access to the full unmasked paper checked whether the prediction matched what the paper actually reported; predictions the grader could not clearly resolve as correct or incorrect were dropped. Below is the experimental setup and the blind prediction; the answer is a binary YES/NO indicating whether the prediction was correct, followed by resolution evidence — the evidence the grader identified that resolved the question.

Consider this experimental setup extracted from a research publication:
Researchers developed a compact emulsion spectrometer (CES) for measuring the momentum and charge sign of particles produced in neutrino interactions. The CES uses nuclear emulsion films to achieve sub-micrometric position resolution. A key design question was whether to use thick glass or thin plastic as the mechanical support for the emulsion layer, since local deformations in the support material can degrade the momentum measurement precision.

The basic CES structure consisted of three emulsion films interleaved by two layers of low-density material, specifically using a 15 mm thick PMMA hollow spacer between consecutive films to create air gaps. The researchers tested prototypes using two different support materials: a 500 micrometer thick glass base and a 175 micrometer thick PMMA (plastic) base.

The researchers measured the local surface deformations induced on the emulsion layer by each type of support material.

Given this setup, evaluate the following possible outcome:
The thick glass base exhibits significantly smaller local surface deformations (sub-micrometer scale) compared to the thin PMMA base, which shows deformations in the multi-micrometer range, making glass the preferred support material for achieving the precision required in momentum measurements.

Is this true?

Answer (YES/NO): NO